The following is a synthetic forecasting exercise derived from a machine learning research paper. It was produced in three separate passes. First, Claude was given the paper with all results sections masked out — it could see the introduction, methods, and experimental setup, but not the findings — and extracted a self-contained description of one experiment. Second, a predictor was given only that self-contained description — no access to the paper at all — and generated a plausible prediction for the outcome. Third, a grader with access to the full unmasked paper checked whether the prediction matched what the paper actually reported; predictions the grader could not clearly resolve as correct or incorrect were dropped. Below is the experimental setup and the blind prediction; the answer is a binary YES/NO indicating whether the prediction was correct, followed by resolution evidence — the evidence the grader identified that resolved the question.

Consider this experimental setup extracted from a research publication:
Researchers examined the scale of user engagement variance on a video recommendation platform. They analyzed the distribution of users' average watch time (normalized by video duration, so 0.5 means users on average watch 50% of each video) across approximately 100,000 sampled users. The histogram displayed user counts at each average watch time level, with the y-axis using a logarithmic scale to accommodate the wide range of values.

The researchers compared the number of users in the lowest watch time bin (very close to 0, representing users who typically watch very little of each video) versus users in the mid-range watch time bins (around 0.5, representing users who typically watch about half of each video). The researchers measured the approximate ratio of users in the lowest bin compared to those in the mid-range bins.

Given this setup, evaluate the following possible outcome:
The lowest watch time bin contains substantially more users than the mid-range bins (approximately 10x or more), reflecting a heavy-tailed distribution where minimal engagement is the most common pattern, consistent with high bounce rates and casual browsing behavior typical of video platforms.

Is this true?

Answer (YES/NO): YES